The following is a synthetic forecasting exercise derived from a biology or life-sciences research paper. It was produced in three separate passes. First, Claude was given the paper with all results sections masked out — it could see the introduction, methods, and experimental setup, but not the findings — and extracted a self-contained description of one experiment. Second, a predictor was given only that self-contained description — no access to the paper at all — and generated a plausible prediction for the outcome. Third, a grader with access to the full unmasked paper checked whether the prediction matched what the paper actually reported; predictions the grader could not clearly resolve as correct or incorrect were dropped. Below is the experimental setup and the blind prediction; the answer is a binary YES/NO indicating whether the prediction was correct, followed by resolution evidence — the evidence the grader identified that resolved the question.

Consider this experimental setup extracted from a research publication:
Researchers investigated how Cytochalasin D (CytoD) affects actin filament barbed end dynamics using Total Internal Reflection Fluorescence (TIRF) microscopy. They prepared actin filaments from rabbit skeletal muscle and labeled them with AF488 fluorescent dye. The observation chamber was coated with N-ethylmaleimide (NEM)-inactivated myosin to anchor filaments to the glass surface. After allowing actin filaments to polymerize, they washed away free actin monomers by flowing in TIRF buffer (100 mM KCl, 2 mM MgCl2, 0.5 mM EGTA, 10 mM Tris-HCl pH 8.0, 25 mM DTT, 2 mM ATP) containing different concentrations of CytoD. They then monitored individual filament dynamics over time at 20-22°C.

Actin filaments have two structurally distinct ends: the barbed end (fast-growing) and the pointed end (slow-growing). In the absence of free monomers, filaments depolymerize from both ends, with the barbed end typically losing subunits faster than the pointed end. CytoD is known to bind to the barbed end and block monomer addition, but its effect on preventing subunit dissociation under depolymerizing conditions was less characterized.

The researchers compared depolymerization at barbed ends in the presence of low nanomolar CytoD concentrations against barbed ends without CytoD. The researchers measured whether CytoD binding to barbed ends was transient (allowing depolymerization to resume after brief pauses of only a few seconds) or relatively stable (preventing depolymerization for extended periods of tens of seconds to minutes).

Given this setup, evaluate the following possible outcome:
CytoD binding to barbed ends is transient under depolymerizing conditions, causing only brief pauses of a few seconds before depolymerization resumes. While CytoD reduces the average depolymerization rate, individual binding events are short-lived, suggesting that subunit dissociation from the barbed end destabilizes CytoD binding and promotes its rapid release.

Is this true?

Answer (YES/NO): NO